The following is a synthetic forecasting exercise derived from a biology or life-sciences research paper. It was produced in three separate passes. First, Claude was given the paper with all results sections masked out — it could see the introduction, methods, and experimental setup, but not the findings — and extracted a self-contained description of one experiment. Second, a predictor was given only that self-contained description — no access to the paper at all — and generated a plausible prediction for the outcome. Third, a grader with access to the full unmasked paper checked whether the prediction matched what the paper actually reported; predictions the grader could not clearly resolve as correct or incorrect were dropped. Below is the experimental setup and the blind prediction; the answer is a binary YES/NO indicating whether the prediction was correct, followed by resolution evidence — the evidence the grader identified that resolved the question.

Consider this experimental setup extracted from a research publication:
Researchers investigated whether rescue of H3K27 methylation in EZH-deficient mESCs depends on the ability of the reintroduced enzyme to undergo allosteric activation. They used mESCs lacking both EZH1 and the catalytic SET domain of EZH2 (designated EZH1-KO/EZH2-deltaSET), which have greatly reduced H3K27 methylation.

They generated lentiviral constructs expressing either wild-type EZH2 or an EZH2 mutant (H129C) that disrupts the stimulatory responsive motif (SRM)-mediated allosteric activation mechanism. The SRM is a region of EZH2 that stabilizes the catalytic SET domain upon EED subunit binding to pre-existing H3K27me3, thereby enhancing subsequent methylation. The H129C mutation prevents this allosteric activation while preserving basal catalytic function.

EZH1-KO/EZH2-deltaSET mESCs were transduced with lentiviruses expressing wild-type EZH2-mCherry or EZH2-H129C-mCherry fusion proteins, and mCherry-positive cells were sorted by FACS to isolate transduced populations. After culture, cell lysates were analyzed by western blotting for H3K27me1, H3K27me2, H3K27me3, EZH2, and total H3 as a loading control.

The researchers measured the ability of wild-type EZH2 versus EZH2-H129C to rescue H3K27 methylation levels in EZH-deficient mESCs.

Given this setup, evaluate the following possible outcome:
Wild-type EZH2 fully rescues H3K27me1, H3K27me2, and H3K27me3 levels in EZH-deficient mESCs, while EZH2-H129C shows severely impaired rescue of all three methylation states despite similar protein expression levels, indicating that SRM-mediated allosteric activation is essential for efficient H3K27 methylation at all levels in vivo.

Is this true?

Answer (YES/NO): NO